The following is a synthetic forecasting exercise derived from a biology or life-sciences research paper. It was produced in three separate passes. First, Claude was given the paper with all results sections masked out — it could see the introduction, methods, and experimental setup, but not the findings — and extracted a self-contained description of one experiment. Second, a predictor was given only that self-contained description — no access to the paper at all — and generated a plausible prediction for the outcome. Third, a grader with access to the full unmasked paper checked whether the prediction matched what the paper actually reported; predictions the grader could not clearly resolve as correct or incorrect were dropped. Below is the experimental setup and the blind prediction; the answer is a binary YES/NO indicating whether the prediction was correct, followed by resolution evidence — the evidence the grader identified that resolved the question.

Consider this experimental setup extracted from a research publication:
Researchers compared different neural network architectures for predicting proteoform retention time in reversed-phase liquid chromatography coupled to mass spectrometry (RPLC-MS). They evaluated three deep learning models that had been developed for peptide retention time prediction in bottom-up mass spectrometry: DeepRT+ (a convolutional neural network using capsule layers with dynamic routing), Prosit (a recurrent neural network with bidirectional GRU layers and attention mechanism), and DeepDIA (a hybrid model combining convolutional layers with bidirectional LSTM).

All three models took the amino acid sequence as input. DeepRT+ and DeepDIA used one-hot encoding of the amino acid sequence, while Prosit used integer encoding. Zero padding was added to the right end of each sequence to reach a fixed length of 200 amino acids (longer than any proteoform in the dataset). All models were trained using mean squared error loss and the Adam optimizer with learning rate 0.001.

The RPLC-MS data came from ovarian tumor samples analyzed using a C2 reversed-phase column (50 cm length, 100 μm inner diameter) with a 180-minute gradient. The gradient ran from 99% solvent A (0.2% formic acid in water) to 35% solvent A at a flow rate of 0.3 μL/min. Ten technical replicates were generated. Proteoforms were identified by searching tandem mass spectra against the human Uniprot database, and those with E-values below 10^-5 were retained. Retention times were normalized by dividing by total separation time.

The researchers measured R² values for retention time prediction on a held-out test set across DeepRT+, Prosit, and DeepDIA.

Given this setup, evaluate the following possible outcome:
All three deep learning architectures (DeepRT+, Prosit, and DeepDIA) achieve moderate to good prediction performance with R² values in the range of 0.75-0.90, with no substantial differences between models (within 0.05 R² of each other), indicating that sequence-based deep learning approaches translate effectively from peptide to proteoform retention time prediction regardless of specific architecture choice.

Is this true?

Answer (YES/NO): NO